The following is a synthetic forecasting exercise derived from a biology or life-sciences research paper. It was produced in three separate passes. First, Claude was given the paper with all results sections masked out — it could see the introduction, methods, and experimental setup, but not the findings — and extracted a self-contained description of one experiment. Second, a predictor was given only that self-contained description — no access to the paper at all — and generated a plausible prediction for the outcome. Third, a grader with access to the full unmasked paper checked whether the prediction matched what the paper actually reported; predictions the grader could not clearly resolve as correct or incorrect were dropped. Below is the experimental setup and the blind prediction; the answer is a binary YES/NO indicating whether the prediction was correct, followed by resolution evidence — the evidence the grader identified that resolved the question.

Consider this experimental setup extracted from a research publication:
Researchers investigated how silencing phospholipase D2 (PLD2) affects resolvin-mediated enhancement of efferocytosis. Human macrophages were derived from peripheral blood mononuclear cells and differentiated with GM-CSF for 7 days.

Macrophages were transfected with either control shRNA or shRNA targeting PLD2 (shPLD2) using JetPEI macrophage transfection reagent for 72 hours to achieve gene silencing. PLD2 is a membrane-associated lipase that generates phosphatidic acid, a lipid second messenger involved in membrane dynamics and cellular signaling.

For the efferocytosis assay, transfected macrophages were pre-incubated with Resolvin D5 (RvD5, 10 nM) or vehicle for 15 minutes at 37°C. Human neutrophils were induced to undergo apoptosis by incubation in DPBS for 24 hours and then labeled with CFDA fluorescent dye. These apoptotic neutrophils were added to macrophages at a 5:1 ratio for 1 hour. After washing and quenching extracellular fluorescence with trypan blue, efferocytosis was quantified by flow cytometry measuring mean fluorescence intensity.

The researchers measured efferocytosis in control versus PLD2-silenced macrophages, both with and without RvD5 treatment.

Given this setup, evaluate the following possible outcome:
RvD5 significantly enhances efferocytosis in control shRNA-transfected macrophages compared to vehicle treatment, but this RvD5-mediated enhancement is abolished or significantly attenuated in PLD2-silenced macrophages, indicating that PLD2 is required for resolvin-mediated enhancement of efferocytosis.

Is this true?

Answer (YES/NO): YES